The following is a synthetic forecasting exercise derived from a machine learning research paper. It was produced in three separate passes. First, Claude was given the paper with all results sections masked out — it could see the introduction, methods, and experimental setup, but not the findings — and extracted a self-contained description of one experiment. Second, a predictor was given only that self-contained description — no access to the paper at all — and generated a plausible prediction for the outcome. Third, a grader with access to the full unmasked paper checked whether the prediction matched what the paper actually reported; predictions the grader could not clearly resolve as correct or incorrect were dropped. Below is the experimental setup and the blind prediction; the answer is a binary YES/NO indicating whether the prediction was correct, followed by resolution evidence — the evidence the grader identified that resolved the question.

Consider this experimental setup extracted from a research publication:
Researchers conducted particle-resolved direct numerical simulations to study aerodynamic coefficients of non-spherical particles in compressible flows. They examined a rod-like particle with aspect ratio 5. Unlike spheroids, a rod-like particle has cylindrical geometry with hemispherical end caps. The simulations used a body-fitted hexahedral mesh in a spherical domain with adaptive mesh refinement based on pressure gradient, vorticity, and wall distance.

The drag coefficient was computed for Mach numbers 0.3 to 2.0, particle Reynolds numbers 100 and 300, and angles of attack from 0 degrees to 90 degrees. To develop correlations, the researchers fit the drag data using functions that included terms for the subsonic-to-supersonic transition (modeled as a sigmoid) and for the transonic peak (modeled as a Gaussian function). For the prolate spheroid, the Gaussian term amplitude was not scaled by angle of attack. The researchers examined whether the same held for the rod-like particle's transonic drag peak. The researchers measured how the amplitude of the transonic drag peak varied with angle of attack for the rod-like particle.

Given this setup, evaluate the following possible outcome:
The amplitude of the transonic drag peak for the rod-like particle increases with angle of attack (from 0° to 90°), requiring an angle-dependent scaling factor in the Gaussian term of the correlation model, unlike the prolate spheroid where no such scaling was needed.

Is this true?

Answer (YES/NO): YES